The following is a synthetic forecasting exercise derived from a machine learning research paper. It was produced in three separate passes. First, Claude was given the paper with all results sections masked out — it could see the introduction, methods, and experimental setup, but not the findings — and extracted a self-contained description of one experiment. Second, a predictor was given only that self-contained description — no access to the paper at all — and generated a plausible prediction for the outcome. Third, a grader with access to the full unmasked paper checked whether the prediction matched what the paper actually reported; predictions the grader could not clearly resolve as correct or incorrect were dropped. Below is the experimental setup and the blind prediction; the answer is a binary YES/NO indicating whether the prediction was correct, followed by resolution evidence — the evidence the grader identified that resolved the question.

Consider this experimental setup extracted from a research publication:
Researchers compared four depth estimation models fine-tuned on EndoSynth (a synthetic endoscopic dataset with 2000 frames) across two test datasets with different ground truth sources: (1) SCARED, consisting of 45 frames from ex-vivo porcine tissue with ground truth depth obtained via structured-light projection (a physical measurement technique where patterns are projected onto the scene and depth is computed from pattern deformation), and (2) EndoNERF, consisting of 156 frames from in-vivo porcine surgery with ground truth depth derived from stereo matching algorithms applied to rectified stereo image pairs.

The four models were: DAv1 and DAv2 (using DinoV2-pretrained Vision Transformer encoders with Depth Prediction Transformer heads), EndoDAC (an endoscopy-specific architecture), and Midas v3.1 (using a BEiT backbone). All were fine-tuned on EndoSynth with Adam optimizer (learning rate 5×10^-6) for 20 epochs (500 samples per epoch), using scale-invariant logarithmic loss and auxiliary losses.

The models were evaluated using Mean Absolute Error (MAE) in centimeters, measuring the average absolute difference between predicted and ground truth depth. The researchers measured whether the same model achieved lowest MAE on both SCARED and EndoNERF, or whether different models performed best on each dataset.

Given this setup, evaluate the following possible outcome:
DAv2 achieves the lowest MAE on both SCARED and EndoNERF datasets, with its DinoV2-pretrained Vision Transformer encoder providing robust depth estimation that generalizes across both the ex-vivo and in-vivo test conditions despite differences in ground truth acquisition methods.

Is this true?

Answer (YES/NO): NO